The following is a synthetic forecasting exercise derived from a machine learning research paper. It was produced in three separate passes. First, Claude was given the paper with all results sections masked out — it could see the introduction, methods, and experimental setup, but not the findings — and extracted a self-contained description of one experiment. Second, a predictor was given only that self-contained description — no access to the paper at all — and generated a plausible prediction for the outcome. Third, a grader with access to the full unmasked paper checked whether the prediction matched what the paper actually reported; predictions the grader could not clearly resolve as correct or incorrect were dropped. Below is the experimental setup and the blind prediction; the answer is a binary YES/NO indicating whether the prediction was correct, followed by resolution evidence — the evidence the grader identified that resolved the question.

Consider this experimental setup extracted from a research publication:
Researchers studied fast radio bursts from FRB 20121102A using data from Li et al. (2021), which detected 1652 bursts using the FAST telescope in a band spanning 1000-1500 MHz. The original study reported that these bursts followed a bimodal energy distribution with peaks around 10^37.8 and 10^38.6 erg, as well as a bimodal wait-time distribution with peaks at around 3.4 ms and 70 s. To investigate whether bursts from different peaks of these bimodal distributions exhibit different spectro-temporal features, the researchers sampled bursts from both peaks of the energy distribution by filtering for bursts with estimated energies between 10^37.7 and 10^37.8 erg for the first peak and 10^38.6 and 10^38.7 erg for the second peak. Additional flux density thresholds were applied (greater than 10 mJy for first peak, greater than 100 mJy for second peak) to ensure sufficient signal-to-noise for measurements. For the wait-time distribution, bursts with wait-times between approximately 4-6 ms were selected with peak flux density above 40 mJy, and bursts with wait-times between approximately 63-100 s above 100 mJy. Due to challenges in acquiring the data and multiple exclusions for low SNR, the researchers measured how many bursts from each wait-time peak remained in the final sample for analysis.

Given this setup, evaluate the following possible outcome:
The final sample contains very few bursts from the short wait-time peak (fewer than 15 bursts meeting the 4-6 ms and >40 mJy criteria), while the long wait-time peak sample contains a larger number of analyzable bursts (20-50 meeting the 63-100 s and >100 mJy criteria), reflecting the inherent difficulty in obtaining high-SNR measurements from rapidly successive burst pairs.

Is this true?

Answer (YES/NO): NO